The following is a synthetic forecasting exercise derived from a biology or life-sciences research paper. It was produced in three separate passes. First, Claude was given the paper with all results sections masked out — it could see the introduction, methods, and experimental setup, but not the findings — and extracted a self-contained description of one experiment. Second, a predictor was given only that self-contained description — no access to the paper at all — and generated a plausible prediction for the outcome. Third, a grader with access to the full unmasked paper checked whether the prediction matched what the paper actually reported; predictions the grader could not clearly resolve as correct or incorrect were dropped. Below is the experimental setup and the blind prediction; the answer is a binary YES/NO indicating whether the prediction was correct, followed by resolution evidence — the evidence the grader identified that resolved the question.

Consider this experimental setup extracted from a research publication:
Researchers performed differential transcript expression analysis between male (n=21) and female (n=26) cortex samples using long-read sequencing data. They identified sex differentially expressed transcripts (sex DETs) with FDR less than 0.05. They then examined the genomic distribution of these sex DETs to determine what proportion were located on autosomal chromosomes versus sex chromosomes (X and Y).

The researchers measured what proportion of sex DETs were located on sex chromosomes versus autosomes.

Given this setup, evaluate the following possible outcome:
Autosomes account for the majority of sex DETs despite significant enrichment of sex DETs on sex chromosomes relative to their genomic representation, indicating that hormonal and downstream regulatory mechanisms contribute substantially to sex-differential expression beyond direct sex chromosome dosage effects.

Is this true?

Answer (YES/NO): NO